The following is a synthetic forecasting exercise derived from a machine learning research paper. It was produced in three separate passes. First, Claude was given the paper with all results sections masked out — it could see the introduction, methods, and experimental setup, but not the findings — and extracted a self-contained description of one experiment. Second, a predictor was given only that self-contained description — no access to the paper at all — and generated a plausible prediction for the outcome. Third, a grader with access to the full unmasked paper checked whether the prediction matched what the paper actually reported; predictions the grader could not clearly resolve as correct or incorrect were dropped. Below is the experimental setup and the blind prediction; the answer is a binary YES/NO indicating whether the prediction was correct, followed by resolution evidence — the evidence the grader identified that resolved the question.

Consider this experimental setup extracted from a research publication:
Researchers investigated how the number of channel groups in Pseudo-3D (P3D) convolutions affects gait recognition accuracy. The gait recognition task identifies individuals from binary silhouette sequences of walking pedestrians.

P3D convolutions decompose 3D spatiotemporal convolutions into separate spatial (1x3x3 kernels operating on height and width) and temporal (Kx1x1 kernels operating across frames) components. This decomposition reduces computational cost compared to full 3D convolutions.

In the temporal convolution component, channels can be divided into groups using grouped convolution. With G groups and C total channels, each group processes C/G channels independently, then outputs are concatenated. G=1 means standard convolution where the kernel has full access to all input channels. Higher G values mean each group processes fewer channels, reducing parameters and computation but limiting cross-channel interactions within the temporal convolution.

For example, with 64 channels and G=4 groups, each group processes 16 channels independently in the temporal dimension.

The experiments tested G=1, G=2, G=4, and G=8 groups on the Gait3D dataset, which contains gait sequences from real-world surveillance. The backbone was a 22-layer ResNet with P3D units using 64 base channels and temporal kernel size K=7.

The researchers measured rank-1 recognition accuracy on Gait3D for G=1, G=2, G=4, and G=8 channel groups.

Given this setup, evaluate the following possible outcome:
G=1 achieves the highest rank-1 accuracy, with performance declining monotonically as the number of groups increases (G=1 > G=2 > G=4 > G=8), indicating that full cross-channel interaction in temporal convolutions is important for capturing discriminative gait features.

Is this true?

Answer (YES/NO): NO